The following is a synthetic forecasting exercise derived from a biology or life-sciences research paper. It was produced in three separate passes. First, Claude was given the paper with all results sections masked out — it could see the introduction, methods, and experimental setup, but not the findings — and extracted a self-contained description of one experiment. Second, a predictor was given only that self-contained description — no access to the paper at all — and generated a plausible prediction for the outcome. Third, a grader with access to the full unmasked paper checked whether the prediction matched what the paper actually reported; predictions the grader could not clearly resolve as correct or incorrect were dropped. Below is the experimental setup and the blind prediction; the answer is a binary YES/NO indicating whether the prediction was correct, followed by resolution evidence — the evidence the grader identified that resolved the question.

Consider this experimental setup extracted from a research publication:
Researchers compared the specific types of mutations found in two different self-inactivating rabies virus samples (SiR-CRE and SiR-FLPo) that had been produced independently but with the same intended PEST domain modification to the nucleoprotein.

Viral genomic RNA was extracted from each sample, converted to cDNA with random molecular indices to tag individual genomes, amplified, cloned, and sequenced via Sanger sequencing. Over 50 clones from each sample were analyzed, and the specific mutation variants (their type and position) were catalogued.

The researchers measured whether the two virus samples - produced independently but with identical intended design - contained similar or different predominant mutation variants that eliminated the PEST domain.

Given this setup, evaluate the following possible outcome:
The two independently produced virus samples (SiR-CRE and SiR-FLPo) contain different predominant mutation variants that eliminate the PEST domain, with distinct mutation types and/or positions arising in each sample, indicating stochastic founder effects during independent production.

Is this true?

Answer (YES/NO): YES